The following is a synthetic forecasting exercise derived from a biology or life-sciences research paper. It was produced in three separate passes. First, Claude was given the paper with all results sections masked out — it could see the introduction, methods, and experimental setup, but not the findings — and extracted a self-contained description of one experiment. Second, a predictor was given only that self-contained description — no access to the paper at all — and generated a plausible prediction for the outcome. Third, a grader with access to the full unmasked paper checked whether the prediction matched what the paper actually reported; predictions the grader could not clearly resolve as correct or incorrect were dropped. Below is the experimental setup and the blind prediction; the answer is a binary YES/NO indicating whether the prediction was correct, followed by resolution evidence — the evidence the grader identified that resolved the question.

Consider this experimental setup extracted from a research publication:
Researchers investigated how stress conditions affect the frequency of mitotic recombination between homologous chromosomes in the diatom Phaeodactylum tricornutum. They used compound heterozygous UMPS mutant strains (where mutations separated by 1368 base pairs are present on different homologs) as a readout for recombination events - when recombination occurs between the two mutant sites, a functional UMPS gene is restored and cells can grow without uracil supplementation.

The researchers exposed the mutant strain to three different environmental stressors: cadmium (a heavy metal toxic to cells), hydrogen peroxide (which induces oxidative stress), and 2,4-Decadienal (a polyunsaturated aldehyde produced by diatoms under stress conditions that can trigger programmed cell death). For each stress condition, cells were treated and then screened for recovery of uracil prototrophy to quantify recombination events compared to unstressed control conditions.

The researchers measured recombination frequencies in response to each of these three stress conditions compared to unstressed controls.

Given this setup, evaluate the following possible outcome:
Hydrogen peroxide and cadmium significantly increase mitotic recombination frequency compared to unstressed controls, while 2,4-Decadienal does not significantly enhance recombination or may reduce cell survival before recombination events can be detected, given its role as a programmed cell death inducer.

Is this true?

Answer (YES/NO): YES